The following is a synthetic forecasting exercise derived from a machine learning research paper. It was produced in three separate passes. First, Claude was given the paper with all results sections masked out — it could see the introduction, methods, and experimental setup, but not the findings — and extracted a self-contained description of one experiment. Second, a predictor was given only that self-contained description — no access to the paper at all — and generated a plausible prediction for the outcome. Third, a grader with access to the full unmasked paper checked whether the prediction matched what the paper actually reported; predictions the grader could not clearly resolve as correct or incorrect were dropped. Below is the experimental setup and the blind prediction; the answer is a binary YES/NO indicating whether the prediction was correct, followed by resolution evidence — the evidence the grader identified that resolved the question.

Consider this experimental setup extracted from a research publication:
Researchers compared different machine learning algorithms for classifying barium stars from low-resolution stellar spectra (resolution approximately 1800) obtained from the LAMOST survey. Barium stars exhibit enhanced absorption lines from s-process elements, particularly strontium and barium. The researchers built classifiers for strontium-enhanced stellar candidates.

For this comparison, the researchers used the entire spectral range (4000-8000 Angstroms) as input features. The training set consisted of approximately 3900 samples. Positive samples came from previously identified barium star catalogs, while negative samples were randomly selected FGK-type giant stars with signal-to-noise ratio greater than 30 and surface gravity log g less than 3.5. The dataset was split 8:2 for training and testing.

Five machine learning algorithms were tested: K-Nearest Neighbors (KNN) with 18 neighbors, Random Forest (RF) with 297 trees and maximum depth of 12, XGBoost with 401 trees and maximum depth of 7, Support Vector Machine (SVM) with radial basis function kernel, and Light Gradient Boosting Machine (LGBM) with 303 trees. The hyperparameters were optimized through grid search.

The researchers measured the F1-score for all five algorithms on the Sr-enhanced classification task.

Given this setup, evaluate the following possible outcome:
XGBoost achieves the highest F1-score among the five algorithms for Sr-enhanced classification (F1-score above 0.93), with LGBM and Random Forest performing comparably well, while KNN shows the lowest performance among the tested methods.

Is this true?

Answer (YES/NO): NO